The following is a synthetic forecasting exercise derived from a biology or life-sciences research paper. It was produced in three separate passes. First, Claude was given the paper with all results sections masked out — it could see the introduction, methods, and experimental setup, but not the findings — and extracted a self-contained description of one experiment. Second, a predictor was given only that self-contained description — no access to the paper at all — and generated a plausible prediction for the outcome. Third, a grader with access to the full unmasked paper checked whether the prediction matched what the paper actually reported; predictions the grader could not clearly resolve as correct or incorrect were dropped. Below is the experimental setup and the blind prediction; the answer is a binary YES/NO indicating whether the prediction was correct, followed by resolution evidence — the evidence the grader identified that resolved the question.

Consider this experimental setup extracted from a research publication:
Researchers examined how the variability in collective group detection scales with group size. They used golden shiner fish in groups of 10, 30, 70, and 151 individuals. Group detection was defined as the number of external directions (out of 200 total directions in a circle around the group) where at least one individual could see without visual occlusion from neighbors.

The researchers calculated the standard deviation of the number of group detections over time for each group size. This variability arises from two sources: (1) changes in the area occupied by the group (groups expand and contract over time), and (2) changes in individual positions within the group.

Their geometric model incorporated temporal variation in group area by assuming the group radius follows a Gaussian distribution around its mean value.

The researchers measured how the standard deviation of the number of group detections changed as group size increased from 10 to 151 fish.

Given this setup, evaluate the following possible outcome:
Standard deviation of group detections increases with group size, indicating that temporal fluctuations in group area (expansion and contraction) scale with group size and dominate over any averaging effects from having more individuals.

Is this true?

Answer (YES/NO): YES